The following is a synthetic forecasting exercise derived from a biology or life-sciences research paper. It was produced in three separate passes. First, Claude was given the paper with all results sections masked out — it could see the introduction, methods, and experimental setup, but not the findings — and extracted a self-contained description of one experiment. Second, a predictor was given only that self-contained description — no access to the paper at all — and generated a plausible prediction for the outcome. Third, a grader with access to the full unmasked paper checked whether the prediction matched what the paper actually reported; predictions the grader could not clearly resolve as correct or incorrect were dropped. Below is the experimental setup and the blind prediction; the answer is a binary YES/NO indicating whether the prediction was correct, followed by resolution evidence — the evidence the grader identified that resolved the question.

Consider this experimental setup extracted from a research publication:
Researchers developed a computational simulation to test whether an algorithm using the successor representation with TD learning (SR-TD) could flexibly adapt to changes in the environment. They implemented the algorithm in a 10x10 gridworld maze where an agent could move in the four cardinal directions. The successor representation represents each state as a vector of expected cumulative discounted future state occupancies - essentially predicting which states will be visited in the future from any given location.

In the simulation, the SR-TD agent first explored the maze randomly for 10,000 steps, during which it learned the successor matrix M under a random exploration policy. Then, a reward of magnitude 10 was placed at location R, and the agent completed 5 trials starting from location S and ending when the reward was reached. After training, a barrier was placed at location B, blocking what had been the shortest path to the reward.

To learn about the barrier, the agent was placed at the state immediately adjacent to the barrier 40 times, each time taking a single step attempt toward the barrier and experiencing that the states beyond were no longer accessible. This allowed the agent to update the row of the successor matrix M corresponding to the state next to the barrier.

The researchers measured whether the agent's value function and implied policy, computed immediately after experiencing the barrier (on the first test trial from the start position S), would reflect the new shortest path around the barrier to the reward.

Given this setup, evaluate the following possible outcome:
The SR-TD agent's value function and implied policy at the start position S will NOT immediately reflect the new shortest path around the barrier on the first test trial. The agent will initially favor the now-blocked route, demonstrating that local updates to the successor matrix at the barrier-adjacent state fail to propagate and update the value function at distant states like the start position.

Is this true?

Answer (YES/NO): YES